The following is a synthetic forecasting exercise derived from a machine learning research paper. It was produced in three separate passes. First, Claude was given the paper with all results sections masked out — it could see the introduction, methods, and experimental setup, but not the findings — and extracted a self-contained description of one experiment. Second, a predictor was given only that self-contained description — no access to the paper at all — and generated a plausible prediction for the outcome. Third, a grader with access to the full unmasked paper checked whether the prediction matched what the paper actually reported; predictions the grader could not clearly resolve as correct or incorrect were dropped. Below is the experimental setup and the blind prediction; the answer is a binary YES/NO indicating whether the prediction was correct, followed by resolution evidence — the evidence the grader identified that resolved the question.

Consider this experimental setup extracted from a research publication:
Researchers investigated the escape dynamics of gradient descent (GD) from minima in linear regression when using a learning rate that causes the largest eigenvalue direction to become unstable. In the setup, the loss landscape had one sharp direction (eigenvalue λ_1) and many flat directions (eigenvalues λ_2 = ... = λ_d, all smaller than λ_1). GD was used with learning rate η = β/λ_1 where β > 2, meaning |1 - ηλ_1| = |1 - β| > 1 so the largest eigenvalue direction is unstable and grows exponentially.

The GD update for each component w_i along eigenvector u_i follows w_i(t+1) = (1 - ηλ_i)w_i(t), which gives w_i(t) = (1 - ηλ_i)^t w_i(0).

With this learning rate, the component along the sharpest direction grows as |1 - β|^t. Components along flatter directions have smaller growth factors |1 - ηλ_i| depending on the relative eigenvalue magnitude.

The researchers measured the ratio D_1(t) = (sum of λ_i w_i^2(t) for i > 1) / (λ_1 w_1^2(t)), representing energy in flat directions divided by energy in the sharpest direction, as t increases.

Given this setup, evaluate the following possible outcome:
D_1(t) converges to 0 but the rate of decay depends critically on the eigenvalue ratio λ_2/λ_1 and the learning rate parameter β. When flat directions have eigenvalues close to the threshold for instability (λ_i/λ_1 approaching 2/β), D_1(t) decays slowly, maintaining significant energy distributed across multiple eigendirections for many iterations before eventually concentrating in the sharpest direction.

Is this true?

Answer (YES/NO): NO